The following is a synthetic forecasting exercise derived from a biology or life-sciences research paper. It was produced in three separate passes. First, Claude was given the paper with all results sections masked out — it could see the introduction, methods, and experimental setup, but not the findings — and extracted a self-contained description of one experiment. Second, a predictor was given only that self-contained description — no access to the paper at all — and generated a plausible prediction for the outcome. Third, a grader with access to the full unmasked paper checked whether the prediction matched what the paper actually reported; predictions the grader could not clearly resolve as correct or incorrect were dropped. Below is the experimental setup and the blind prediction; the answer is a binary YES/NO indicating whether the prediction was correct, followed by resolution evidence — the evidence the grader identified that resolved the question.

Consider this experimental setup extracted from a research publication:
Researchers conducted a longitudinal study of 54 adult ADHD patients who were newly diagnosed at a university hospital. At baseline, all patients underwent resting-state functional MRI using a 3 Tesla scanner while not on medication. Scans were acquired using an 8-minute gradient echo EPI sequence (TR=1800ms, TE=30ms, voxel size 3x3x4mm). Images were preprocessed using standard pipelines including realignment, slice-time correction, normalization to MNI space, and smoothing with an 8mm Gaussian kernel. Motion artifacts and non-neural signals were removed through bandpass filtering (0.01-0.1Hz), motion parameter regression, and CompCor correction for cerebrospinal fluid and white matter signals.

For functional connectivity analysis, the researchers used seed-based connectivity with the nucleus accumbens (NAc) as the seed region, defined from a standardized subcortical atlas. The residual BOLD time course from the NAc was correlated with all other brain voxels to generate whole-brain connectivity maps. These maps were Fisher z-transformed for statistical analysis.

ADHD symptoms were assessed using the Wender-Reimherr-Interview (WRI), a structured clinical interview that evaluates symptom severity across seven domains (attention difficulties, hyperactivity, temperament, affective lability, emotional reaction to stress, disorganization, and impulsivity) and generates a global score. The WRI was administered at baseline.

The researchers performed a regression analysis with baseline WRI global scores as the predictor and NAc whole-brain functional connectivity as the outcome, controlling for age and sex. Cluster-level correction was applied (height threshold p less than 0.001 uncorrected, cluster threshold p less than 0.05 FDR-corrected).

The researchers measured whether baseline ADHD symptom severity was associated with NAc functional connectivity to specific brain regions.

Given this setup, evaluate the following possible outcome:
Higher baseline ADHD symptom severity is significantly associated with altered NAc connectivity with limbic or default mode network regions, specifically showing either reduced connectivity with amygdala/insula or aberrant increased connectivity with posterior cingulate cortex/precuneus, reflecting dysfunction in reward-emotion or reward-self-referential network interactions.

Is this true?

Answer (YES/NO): NO